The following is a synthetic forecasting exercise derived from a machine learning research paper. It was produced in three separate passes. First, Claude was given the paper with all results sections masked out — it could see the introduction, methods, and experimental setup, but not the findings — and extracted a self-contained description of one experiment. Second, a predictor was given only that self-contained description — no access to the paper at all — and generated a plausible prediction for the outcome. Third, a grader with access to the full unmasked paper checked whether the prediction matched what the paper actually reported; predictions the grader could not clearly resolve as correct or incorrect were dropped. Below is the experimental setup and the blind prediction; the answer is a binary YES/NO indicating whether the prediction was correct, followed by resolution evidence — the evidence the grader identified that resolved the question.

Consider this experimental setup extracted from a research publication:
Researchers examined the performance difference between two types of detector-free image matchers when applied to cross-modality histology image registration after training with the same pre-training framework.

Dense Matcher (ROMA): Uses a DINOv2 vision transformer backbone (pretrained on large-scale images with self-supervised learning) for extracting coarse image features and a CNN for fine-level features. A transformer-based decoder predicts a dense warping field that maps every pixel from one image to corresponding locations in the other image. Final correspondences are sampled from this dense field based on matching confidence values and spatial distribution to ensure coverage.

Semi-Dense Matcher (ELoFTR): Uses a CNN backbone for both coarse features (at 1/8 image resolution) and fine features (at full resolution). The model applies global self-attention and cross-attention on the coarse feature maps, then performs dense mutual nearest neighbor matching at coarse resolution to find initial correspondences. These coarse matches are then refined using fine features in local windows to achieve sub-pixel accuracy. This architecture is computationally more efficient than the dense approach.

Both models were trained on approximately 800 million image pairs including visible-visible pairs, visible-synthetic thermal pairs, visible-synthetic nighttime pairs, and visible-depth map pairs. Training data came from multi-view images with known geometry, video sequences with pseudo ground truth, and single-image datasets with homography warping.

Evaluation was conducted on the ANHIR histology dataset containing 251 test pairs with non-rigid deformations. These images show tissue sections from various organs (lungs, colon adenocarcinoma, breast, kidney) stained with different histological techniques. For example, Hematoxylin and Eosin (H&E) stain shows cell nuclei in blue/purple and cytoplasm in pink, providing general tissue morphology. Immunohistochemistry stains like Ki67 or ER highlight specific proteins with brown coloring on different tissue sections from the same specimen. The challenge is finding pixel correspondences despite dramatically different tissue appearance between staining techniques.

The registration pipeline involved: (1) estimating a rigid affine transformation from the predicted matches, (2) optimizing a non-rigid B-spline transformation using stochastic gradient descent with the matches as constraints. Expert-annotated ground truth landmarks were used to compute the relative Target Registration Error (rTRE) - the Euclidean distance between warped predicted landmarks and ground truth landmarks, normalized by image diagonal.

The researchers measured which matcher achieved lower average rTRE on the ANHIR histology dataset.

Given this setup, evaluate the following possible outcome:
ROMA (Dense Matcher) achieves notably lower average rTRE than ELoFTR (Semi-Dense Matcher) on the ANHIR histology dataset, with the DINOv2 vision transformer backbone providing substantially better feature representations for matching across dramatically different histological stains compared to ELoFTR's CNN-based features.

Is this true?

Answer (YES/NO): YES